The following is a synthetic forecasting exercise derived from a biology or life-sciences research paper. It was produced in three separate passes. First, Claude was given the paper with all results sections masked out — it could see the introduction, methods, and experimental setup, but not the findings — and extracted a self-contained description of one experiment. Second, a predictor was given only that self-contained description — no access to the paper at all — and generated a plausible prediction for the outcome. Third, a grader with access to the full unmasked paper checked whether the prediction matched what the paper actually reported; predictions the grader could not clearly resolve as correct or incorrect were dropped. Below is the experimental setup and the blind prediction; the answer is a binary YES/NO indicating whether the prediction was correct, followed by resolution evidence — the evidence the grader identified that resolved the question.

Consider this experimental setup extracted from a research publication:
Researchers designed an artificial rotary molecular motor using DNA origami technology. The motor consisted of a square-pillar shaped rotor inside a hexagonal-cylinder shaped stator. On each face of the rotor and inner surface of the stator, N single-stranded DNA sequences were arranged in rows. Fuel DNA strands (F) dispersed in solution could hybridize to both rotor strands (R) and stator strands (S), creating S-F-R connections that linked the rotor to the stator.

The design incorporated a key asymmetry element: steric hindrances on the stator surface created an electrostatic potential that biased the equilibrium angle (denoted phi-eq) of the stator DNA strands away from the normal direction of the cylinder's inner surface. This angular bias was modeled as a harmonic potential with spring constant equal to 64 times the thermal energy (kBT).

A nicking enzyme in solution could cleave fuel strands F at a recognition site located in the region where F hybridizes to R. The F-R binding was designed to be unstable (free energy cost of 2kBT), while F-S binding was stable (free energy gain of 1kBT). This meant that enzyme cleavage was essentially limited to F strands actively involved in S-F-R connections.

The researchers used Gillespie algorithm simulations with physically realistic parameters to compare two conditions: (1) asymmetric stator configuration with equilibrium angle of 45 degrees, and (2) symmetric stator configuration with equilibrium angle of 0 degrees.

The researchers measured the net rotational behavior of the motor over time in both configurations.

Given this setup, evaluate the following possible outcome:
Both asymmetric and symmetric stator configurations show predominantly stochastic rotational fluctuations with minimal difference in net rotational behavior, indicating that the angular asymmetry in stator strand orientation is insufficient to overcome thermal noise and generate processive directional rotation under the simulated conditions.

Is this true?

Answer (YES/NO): NO